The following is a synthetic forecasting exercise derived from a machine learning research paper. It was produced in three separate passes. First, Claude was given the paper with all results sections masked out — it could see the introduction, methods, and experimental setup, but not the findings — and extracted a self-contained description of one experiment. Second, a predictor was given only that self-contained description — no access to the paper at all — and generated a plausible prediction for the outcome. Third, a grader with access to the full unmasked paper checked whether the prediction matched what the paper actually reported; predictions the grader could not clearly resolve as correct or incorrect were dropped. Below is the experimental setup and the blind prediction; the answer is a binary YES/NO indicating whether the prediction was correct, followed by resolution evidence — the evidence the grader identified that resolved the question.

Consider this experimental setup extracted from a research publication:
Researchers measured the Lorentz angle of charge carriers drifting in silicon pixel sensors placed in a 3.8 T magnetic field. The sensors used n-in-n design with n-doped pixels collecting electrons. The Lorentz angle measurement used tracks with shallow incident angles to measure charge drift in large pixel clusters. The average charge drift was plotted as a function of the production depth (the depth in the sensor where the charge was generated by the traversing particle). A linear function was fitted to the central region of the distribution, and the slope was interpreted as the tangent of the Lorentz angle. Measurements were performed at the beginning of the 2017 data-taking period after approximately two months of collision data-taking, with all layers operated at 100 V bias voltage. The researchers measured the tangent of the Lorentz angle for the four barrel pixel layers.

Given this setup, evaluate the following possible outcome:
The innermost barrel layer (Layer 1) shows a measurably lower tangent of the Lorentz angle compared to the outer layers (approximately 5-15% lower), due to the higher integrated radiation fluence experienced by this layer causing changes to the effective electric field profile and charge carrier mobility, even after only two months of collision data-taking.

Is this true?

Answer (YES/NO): NO